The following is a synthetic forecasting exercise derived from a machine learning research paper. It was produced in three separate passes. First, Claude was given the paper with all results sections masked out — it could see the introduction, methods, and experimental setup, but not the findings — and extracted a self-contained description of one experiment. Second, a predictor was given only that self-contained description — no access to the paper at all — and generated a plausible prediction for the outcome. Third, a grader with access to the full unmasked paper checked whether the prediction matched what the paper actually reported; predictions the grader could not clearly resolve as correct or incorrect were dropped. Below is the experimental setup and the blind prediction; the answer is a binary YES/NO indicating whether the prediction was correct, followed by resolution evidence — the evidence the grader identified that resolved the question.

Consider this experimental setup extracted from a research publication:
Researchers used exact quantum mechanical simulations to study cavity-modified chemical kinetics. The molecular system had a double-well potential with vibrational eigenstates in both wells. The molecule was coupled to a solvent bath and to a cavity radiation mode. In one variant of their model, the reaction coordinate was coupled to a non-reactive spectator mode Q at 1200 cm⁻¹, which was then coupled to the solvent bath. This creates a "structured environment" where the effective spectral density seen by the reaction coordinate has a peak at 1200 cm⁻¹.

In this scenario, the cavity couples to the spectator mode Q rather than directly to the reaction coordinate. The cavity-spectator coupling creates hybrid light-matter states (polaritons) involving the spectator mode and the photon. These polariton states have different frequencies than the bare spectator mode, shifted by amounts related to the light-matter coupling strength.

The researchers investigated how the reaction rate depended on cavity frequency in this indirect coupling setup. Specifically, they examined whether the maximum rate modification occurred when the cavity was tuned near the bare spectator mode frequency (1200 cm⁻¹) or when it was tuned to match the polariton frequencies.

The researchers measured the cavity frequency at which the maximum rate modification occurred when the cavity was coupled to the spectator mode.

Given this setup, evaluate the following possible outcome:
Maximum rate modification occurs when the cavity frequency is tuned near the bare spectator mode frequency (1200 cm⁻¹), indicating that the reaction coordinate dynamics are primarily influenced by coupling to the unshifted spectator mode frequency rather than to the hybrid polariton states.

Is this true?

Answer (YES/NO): NO